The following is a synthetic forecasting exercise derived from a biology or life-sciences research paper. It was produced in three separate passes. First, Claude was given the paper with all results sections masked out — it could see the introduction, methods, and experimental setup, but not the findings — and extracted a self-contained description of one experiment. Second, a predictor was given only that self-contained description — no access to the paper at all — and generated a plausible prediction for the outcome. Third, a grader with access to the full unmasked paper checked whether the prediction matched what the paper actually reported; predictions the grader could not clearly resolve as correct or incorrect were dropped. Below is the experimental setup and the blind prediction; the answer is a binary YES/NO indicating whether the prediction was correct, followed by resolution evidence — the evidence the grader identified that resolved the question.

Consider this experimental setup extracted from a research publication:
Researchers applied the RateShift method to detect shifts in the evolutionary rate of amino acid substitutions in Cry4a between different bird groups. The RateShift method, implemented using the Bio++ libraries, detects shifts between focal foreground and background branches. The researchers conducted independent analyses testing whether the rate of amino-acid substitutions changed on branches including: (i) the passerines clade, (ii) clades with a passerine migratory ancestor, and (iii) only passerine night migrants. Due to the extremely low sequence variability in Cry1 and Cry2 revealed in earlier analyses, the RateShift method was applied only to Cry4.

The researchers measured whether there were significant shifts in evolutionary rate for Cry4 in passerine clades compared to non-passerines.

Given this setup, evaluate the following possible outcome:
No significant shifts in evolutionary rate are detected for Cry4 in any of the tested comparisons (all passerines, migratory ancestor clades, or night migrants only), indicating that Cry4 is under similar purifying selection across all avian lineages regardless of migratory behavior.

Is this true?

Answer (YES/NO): NO